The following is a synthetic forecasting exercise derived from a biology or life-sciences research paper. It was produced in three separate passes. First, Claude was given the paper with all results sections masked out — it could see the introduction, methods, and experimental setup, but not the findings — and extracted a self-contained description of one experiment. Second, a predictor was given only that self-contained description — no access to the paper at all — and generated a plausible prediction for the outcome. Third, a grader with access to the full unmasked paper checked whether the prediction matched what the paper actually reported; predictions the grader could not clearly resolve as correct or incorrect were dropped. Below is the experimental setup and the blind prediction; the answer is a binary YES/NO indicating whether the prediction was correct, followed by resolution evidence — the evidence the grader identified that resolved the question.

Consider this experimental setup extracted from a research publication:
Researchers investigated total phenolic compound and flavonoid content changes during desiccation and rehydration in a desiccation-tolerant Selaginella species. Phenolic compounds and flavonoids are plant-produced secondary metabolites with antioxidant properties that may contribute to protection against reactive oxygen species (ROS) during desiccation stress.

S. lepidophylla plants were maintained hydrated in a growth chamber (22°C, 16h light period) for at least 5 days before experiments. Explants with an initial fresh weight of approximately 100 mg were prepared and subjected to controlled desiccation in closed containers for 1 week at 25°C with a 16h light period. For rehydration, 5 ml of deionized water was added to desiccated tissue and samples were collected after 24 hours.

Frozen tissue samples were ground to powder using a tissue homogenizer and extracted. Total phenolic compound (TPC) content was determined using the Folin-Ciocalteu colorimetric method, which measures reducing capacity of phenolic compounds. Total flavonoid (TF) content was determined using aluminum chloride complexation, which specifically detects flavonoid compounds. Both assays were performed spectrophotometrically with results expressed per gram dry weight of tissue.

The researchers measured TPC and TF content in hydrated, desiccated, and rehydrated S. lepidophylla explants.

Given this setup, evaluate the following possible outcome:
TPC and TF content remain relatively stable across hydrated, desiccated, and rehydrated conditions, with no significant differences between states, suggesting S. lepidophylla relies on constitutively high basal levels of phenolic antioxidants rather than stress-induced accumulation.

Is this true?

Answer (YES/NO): NO